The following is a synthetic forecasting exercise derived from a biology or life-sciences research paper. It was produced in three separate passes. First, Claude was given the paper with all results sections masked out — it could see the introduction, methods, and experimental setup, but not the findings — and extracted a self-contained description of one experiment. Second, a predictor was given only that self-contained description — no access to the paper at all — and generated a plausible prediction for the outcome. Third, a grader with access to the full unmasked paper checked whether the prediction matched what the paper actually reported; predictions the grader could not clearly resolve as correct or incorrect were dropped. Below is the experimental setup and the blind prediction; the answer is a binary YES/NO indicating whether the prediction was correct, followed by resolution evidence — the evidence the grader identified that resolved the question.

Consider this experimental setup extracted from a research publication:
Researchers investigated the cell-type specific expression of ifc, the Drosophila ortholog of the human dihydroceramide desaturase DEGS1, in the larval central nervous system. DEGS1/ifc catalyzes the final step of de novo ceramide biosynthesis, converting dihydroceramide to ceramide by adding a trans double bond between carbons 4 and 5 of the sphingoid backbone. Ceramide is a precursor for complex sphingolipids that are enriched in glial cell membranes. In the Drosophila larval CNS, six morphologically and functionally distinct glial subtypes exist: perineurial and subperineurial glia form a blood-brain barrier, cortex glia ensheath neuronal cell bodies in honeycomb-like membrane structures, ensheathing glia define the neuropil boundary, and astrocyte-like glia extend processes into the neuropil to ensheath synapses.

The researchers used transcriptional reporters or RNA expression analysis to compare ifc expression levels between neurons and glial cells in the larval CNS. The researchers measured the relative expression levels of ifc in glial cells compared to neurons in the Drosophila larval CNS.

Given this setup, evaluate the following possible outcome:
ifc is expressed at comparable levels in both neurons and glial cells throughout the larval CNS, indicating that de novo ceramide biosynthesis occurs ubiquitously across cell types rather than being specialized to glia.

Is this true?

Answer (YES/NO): NO